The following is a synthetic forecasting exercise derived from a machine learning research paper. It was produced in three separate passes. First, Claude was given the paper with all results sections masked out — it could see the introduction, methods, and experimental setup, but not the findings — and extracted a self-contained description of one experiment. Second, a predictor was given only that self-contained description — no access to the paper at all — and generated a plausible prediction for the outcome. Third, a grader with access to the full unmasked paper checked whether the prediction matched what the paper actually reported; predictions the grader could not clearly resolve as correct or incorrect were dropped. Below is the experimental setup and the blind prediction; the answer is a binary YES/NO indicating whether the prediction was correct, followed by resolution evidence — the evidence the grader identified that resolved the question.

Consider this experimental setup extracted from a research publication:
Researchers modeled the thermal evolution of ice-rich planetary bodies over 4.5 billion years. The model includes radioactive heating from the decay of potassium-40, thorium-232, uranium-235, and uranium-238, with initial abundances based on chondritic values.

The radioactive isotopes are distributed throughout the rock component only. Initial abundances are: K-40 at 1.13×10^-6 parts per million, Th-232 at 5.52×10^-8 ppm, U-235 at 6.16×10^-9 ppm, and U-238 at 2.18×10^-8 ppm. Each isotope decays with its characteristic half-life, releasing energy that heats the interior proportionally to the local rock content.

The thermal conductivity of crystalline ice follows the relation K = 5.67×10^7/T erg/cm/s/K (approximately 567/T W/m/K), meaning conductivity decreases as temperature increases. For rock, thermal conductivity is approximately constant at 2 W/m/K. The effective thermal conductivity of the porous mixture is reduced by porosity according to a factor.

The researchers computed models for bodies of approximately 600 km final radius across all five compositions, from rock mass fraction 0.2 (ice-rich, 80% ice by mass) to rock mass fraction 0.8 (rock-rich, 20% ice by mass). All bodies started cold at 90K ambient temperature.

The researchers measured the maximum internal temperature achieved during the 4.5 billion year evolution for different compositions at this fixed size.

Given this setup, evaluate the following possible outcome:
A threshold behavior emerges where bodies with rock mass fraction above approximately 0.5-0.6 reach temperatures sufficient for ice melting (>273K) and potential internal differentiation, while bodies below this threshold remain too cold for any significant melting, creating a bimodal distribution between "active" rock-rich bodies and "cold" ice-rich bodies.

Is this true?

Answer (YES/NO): NO